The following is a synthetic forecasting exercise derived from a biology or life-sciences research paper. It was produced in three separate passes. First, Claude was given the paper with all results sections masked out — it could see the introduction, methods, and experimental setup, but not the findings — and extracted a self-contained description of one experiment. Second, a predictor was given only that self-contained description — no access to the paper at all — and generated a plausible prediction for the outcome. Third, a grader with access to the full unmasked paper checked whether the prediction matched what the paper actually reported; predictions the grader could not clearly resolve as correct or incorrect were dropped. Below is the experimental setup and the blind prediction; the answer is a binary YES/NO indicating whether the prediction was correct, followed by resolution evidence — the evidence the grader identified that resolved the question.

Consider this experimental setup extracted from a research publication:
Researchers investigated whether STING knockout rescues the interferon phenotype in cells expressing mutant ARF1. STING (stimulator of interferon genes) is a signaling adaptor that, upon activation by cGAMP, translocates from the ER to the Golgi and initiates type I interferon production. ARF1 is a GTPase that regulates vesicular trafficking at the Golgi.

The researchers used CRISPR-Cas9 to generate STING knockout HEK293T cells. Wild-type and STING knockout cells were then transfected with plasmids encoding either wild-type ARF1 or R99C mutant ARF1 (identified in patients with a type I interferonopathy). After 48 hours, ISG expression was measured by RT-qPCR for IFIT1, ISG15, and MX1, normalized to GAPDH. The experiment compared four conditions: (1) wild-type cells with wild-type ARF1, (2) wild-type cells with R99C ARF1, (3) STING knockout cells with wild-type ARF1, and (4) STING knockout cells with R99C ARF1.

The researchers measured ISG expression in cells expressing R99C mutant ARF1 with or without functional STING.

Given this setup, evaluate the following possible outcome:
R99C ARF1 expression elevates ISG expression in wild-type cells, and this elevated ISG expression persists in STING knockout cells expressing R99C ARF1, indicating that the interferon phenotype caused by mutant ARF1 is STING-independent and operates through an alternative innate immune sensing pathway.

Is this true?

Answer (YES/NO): NO